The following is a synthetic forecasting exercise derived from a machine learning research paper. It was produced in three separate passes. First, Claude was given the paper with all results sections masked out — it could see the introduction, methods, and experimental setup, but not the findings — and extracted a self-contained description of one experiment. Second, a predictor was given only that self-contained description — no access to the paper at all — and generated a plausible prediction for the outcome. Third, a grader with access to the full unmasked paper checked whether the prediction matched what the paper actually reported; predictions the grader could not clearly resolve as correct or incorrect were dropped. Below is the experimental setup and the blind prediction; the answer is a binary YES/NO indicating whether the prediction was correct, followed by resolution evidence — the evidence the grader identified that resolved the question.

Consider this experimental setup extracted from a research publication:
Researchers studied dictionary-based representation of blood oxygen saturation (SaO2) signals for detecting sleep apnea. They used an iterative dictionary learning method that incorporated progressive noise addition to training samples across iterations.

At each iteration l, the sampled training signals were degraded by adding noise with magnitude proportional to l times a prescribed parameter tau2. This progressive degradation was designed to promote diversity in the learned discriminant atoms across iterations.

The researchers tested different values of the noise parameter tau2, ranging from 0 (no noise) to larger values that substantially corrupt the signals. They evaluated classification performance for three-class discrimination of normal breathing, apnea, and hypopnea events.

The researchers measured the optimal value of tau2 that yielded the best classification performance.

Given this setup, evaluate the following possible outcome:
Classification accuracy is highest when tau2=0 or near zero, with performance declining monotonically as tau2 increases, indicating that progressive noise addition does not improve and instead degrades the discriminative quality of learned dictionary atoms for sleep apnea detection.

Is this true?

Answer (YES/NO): NO